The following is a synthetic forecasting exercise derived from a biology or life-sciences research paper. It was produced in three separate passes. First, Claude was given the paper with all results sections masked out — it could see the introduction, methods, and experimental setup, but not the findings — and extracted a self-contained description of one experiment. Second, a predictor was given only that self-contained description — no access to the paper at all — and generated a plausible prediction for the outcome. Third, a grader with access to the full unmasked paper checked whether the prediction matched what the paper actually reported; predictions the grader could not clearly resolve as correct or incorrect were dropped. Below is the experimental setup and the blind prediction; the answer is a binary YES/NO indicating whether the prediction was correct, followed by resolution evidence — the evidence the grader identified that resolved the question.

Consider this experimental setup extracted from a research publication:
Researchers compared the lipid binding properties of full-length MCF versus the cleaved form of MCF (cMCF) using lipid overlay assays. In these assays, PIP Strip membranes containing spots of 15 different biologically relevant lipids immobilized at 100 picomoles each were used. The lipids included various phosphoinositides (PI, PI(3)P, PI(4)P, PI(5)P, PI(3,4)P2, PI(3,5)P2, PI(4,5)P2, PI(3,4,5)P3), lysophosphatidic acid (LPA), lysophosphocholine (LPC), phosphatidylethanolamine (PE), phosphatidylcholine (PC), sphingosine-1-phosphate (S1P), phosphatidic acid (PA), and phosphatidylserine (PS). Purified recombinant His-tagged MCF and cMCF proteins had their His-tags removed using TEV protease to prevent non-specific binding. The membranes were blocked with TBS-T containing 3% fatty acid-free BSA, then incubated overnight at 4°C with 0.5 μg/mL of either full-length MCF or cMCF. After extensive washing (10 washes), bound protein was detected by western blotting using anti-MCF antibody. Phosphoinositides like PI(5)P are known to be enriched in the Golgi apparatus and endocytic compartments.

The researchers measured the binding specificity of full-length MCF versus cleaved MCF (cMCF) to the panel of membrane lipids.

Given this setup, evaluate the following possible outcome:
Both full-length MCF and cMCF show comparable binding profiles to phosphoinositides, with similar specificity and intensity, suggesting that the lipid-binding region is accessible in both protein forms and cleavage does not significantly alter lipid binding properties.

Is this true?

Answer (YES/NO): NO